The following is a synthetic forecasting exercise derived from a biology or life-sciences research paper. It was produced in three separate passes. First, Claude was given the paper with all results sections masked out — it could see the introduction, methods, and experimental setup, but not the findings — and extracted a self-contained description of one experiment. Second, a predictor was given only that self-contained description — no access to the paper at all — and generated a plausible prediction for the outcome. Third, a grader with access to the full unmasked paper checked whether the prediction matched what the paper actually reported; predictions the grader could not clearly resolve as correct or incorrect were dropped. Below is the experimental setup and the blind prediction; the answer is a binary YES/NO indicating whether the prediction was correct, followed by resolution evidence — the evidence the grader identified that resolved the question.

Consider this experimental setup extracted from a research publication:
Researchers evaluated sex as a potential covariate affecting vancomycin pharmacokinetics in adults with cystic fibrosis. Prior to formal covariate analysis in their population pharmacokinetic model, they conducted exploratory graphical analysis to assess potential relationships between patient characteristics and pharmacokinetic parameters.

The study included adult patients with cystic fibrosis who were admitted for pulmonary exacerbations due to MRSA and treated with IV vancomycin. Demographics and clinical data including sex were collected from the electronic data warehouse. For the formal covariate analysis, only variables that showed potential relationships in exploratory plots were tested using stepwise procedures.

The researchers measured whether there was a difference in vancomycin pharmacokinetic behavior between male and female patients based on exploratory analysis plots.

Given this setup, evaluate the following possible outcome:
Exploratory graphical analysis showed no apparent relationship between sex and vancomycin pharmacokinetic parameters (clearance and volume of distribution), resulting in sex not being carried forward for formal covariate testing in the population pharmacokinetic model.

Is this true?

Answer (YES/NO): YES